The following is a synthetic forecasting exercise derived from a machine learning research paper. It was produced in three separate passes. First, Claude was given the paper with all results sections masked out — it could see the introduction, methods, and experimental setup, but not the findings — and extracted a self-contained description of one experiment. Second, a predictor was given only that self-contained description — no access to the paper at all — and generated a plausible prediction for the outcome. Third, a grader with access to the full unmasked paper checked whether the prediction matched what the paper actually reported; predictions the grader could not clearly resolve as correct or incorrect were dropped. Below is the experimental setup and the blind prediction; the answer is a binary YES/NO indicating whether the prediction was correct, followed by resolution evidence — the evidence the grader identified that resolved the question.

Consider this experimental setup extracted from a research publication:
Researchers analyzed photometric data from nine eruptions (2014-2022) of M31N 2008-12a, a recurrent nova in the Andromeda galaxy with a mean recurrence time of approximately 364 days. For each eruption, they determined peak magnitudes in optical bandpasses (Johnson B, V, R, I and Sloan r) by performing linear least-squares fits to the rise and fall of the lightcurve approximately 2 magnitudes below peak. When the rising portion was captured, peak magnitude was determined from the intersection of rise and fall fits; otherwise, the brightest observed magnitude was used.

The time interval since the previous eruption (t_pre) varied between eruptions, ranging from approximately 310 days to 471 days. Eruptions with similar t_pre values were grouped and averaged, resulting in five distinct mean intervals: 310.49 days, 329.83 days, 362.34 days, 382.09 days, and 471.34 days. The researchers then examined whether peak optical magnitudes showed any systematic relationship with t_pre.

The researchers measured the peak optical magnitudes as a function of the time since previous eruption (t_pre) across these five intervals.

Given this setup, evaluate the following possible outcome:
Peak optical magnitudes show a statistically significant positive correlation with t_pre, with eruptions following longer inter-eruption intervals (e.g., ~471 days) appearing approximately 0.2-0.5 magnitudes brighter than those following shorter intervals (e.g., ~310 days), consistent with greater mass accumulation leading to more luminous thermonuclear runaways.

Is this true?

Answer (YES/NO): NO